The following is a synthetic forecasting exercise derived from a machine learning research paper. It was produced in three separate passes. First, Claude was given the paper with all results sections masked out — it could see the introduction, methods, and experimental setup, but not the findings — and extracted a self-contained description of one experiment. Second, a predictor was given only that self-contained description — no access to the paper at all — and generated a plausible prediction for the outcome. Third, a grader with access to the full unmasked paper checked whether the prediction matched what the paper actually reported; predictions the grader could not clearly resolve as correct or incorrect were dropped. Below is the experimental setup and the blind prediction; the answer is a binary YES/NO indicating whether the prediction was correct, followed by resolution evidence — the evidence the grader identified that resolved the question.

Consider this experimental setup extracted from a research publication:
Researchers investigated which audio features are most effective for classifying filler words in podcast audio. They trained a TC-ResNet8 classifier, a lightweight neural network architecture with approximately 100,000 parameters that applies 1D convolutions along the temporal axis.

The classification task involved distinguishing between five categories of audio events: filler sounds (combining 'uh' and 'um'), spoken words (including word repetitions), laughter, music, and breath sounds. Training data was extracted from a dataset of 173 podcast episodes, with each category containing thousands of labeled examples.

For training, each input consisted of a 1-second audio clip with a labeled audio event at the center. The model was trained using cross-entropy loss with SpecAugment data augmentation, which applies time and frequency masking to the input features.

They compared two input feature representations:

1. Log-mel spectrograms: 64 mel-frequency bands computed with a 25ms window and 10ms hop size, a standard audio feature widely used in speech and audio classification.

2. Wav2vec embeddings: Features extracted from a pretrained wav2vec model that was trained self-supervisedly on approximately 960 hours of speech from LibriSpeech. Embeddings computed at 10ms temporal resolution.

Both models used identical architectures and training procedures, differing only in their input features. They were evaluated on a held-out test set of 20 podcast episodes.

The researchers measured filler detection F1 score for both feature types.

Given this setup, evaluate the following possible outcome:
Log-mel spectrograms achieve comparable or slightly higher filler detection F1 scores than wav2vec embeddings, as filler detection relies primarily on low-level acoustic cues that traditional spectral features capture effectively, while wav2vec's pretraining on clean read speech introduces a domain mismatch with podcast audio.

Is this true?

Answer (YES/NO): NO